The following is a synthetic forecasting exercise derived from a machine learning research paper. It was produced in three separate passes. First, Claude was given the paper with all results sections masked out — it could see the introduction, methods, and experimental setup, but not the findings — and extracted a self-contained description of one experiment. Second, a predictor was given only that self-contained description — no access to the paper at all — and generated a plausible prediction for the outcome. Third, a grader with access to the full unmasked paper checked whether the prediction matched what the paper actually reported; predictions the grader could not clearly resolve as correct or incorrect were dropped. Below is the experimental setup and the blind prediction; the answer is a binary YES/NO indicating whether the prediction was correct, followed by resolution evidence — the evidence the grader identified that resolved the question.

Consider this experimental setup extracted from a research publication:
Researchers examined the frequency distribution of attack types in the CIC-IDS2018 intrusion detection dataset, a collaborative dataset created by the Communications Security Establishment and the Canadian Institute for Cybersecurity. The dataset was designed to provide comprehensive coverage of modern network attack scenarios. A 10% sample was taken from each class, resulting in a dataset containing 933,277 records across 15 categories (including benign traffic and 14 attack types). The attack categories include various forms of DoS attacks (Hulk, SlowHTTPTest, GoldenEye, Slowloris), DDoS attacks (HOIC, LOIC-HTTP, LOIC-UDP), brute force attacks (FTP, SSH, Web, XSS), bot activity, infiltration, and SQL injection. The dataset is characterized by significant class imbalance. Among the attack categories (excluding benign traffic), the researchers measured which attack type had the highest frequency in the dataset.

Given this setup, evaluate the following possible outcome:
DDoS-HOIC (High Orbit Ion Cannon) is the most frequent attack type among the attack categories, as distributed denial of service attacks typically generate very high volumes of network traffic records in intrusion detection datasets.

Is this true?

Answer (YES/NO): YES